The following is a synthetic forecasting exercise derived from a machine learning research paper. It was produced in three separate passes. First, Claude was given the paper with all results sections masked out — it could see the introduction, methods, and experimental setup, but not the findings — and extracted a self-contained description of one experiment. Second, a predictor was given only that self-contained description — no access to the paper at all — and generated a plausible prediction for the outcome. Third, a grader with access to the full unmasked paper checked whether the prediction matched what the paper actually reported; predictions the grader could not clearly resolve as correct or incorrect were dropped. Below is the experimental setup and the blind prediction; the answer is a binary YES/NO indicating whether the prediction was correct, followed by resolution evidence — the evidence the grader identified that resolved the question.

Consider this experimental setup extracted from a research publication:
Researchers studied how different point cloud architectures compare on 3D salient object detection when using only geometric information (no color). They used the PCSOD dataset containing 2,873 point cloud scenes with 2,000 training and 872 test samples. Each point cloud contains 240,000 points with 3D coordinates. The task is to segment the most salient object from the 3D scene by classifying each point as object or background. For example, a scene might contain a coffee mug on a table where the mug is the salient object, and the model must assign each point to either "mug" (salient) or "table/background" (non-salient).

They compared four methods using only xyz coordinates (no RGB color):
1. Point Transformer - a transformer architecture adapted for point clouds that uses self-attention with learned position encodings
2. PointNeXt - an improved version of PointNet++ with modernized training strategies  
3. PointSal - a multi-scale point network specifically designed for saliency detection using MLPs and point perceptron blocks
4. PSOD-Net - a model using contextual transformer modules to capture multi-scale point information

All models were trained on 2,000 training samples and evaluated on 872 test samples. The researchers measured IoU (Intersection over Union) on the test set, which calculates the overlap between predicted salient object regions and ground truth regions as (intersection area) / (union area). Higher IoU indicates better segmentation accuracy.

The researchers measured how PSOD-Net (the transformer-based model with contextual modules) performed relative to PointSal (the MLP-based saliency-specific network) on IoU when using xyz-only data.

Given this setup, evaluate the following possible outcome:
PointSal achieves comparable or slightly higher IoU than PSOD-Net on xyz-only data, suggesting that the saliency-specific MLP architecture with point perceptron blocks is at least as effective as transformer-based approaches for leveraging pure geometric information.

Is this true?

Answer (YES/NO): NO